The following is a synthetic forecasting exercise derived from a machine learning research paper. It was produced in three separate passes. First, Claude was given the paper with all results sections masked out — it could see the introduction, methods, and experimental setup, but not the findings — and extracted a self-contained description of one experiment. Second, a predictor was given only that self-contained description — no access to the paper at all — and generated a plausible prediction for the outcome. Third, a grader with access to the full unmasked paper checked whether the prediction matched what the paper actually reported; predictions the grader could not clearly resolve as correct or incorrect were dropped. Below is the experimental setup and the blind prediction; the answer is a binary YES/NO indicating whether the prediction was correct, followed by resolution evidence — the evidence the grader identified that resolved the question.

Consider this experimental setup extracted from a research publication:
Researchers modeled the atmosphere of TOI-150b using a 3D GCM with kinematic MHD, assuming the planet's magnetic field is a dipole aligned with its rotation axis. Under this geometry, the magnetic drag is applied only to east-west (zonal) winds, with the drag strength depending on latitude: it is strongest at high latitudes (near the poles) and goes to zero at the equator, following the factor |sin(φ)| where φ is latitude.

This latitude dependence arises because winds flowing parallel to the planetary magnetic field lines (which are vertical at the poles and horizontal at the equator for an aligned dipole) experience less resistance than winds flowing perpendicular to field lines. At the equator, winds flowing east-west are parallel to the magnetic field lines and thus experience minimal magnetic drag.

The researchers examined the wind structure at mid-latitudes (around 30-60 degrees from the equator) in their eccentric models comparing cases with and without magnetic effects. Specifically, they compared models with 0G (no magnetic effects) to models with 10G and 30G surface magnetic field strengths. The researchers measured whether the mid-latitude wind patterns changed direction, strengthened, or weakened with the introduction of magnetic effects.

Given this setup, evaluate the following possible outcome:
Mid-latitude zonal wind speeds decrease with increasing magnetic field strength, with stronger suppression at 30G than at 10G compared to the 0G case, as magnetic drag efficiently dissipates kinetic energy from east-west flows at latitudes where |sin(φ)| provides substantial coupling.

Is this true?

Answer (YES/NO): NO